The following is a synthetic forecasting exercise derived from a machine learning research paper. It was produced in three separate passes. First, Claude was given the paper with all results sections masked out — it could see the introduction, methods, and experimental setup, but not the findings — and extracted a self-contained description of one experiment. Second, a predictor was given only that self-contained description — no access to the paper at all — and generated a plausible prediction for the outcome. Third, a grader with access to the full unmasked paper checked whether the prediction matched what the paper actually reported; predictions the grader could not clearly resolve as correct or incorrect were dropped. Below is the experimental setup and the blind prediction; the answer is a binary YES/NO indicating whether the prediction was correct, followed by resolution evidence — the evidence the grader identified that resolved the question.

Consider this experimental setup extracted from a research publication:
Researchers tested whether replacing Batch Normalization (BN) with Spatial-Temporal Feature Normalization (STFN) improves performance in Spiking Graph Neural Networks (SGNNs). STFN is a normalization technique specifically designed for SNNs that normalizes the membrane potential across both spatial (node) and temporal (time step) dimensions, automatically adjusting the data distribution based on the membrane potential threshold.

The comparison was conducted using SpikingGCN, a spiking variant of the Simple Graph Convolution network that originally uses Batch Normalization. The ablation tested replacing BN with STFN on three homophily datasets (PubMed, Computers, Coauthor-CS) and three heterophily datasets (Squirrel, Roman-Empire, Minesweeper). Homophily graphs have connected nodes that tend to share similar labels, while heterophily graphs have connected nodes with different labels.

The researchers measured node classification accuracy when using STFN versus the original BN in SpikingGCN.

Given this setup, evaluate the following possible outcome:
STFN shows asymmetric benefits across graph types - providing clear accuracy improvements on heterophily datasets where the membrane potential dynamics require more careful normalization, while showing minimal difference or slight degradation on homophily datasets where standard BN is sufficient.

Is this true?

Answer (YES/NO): NO